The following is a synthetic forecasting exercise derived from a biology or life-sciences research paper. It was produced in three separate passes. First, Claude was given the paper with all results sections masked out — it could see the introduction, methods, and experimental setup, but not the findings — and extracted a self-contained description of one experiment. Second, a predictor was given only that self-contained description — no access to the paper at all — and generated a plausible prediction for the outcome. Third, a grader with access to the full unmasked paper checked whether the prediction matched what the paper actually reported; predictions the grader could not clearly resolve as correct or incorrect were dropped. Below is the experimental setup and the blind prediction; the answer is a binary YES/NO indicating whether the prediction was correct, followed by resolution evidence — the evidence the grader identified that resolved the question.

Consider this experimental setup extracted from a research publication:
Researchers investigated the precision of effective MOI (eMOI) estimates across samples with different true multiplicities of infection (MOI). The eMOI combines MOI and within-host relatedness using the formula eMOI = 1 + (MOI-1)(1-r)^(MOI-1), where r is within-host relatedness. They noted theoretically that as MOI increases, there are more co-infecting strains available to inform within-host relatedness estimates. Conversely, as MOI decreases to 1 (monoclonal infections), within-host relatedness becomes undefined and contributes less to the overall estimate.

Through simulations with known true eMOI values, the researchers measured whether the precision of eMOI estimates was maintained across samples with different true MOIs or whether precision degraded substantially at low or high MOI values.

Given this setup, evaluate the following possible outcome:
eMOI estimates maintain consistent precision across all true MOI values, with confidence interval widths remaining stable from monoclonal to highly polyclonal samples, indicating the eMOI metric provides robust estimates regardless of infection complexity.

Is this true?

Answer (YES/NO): YES